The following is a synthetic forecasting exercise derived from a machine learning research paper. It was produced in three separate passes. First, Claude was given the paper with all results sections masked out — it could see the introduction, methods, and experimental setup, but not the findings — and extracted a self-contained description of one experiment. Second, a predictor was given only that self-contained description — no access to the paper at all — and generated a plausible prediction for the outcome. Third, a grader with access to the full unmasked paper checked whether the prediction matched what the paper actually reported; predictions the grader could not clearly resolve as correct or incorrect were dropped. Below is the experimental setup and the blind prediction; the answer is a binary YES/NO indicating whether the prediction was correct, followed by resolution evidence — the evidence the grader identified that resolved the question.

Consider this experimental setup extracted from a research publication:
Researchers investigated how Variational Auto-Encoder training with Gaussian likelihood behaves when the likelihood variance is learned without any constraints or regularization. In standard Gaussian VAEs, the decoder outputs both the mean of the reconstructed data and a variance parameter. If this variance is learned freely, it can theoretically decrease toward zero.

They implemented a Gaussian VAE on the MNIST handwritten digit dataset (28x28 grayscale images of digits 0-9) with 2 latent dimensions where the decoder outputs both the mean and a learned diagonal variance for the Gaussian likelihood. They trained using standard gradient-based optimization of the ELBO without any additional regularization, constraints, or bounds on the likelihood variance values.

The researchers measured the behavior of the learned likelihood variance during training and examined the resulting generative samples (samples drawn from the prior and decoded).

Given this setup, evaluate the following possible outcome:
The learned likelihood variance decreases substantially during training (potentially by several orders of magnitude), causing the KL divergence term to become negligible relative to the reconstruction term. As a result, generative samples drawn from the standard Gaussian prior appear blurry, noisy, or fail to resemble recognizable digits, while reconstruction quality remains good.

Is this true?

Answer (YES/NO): NO